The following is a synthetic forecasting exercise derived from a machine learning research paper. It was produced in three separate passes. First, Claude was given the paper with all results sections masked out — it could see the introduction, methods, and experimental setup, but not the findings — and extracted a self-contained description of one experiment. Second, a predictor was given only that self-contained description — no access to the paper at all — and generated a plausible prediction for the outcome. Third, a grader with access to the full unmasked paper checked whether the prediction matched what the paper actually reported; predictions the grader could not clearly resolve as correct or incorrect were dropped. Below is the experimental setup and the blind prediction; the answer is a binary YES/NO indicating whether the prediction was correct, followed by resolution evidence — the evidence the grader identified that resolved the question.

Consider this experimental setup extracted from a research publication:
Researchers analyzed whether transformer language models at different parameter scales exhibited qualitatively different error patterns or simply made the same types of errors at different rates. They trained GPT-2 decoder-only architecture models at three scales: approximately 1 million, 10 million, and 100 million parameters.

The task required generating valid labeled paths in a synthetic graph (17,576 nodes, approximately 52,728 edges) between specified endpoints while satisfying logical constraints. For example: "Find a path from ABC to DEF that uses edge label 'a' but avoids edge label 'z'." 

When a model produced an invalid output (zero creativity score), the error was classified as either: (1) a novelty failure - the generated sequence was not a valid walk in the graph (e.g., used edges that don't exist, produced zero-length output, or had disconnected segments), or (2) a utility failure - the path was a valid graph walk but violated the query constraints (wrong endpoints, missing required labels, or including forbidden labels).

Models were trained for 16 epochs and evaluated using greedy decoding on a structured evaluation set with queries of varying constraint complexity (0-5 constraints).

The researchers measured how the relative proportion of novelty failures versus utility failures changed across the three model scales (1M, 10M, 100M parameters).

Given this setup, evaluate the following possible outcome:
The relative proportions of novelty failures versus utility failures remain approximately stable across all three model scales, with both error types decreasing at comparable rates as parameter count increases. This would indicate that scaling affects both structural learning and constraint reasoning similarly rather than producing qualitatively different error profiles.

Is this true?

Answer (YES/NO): NO